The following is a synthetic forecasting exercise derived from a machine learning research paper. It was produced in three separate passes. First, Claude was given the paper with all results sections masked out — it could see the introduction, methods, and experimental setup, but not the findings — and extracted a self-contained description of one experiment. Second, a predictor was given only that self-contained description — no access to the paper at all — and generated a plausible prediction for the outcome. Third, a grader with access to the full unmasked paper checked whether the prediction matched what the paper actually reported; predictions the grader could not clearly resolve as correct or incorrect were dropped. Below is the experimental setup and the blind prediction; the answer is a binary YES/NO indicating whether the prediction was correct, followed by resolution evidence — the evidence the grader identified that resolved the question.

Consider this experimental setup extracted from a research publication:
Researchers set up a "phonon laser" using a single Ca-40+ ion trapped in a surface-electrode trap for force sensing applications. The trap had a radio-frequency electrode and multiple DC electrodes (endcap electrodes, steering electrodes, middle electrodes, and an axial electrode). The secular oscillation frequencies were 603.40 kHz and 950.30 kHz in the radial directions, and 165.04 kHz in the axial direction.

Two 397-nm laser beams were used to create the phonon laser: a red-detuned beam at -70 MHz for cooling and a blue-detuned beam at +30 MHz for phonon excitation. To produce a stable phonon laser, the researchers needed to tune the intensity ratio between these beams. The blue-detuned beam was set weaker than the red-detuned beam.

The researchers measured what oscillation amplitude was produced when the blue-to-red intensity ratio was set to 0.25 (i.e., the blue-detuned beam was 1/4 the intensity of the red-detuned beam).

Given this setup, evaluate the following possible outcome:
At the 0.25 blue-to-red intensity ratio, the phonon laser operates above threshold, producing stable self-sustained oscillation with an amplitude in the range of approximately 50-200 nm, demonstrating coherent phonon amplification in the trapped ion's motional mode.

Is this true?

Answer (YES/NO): NO